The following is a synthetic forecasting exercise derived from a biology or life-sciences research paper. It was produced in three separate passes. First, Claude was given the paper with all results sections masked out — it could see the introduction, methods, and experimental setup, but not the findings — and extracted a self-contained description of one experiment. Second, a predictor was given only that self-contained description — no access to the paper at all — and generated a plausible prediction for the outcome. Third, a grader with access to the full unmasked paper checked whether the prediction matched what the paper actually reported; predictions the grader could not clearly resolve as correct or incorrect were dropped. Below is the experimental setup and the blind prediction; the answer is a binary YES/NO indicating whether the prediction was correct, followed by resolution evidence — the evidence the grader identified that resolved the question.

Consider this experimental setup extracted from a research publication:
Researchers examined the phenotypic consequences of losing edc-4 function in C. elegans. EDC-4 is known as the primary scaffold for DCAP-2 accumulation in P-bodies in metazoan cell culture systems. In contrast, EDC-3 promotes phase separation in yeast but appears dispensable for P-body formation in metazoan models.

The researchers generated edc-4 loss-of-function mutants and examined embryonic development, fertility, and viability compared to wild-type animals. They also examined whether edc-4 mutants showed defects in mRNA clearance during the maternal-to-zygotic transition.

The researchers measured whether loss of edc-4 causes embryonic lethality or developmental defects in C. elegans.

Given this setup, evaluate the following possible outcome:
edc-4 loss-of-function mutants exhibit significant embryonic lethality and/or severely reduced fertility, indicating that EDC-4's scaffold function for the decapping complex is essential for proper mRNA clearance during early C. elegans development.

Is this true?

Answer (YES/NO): NO